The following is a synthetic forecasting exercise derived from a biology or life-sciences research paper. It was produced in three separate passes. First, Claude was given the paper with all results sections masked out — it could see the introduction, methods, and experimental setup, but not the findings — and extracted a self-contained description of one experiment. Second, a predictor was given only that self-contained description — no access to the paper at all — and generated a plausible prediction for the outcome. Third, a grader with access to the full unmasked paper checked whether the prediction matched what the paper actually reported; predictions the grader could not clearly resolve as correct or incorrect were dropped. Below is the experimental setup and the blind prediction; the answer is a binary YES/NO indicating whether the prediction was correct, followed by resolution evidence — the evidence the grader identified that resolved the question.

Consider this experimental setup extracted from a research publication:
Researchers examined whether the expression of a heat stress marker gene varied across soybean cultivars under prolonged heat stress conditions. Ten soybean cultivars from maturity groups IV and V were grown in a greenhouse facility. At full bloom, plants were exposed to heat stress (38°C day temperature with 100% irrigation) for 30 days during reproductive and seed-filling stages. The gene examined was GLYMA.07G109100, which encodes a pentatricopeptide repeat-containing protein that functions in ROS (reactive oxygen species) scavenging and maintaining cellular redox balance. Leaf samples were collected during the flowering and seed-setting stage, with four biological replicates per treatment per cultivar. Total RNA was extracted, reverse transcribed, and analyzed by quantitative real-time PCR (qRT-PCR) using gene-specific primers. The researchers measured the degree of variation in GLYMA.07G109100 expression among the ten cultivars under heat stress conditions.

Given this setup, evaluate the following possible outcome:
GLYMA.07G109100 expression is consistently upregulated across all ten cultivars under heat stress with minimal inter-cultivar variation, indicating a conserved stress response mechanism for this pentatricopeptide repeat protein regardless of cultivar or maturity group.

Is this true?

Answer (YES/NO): NO